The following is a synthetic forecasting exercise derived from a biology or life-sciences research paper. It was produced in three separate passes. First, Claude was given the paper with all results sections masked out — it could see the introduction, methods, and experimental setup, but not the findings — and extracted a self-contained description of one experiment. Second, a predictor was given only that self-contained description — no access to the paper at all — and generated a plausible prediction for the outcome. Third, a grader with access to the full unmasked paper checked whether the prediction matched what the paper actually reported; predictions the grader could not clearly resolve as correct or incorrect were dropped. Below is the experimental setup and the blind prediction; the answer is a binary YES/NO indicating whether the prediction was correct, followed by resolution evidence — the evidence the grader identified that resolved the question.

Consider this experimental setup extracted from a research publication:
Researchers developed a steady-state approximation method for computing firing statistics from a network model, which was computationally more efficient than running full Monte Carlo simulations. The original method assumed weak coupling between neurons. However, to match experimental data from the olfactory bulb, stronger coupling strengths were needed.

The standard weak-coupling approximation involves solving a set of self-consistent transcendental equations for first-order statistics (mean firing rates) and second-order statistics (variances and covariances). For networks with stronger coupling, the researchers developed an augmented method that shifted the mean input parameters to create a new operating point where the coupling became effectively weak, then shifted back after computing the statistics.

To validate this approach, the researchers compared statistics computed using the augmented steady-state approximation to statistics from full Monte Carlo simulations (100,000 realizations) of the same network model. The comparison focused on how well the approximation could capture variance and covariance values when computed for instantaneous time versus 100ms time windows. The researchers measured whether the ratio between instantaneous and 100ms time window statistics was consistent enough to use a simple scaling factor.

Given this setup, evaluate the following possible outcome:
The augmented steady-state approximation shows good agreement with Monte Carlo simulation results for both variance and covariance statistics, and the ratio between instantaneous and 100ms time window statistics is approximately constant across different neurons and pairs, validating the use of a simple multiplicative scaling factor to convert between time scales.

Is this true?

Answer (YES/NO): NO